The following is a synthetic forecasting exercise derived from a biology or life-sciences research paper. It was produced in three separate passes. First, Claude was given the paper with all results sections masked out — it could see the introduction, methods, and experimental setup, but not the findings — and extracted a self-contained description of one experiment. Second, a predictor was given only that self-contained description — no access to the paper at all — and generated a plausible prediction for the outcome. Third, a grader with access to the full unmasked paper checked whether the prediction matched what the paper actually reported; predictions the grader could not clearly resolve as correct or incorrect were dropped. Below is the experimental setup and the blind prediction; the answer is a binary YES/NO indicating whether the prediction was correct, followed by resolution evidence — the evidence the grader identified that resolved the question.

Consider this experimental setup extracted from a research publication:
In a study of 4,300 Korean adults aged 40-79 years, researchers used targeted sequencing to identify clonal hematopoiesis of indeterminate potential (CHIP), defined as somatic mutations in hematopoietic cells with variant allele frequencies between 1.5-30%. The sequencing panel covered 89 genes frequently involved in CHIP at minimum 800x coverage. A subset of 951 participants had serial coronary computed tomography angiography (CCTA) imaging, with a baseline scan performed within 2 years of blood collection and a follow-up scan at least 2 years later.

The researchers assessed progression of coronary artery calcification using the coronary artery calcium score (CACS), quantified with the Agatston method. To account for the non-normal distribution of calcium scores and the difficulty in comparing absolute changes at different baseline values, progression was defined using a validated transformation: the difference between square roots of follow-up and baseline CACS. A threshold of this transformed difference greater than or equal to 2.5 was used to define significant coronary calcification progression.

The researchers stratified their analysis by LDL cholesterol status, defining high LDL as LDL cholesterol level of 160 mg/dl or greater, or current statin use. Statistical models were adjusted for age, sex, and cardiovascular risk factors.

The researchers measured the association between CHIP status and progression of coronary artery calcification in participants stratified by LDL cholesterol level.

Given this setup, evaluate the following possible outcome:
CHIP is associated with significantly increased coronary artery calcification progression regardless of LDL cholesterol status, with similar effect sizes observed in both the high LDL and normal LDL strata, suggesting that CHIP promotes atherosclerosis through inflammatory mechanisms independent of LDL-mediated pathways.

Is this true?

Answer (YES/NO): NO